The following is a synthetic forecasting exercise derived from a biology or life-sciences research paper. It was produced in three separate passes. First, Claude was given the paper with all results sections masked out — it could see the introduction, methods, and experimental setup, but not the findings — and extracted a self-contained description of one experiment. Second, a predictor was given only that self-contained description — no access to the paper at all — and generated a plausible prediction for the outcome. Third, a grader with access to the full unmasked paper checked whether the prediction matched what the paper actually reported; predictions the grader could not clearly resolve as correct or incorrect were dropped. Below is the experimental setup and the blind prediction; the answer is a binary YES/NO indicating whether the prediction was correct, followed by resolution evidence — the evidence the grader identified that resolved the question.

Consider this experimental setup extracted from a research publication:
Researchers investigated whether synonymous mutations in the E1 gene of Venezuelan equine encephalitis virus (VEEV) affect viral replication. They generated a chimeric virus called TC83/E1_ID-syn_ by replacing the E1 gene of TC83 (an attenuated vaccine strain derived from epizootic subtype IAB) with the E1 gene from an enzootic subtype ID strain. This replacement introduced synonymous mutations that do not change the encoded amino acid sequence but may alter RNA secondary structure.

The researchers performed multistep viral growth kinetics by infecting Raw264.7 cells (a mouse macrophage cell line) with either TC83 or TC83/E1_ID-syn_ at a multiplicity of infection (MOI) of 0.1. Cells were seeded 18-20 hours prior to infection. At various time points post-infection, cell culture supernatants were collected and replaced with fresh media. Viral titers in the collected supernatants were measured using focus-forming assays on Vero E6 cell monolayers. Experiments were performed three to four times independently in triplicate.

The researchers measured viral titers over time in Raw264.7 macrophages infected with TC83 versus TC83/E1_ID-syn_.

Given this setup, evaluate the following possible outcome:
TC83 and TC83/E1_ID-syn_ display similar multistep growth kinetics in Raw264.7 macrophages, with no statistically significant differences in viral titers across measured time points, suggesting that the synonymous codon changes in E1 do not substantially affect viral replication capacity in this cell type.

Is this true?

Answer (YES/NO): NO